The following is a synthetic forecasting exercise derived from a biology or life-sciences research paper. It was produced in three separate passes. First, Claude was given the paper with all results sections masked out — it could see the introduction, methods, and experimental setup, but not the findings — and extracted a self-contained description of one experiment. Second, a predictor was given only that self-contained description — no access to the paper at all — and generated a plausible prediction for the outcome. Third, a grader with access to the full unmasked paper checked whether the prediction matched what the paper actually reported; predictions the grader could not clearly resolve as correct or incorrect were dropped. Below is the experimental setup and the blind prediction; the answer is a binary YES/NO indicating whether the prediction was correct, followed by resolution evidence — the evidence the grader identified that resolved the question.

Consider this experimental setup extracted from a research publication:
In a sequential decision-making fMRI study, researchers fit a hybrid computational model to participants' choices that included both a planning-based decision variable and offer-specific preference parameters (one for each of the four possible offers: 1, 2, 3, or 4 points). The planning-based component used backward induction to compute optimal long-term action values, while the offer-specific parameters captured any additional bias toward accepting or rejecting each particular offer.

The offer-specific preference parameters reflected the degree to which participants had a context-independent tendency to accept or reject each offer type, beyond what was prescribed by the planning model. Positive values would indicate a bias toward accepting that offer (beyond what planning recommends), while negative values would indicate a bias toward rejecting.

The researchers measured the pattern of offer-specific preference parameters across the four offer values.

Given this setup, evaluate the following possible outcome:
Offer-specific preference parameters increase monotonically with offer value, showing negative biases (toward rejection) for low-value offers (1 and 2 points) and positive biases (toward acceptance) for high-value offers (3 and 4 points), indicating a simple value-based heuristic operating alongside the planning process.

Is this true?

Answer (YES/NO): YES